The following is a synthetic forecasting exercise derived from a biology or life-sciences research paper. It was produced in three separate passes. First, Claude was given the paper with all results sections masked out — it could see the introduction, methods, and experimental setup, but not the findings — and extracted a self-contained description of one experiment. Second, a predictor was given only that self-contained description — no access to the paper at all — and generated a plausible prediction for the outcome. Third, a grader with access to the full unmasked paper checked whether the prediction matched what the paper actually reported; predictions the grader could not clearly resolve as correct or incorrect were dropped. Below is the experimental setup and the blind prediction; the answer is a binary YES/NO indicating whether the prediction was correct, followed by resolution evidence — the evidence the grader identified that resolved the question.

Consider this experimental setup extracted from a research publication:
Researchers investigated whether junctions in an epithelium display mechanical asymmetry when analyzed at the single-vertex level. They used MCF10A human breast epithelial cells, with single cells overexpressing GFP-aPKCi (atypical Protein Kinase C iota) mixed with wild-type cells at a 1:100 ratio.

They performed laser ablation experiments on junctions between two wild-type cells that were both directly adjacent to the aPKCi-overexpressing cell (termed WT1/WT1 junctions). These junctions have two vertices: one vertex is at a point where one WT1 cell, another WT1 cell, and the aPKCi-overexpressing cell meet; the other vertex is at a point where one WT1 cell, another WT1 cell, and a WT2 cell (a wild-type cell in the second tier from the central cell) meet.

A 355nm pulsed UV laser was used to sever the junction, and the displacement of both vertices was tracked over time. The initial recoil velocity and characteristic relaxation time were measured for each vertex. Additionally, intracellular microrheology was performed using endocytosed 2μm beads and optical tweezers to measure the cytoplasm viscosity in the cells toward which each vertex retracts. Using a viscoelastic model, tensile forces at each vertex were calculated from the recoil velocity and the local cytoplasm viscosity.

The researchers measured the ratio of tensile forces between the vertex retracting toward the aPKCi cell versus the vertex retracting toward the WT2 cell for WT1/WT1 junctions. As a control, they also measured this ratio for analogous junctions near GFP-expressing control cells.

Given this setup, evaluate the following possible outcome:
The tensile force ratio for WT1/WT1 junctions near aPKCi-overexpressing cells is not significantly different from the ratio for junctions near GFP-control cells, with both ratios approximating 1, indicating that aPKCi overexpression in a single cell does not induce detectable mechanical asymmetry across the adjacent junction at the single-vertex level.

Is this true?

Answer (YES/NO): NO